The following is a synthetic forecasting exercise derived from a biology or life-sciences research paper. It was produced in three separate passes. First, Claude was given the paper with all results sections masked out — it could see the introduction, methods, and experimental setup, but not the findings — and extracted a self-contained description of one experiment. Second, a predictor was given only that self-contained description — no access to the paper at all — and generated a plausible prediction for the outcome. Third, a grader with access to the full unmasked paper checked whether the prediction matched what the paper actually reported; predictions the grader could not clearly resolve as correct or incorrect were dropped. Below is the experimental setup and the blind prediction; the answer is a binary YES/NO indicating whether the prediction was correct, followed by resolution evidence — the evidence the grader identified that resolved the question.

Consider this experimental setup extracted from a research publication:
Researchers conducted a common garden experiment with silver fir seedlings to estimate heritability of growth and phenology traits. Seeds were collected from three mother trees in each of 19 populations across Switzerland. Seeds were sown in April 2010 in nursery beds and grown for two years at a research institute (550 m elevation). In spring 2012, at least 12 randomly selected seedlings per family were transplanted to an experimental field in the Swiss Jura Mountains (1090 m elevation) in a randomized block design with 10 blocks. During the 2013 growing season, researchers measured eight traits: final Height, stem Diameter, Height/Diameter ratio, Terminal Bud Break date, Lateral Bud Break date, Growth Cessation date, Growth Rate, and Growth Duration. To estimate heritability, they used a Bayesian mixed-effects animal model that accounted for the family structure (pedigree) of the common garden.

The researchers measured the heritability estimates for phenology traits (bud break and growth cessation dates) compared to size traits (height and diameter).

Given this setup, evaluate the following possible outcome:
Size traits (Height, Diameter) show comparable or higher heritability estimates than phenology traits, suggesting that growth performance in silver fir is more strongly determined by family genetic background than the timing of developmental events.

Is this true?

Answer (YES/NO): NO